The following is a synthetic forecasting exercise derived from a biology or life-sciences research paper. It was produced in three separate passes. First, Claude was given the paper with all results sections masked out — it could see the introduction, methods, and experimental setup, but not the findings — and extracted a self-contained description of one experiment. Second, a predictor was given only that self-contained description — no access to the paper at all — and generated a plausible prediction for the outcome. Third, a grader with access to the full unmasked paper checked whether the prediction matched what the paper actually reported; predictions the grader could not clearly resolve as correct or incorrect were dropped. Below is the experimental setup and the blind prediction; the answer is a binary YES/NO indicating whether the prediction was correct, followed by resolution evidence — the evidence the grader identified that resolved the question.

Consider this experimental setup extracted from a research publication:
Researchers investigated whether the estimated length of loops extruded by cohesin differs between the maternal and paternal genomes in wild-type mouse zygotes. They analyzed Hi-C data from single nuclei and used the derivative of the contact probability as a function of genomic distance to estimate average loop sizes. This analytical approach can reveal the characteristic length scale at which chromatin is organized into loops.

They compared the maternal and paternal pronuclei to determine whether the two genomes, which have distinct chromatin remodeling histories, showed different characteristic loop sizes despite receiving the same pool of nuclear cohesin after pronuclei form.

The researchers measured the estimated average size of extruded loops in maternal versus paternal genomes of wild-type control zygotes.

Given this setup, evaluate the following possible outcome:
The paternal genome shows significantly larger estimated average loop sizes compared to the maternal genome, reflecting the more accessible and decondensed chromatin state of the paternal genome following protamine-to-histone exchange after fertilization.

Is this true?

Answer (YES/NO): NO